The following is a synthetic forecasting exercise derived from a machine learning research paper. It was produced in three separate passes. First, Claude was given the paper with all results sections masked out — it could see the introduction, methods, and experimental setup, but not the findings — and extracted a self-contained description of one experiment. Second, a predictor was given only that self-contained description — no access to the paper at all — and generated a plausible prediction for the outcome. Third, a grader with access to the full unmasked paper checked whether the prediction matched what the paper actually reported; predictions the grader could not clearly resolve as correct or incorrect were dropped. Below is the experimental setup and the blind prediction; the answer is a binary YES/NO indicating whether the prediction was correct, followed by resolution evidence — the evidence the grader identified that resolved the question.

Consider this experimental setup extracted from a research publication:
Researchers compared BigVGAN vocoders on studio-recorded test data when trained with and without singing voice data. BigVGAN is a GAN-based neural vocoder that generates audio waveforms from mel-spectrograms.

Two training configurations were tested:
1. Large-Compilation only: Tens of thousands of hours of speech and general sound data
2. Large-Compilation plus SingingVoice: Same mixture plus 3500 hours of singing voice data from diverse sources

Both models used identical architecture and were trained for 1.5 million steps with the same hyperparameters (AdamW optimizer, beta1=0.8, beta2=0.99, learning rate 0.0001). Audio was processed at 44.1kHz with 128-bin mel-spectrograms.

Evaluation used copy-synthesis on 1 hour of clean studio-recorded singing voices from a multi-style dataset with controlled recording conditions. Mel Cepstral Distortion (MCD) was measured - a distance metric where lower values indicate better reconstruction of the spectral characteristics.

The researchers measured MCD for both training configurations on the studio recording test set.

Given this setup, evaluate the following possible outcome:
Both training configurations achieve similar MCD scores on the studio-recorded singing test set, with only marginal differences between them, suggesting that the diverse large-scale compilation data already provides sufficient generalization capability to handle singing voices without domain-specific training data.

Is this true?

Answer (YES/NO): NO